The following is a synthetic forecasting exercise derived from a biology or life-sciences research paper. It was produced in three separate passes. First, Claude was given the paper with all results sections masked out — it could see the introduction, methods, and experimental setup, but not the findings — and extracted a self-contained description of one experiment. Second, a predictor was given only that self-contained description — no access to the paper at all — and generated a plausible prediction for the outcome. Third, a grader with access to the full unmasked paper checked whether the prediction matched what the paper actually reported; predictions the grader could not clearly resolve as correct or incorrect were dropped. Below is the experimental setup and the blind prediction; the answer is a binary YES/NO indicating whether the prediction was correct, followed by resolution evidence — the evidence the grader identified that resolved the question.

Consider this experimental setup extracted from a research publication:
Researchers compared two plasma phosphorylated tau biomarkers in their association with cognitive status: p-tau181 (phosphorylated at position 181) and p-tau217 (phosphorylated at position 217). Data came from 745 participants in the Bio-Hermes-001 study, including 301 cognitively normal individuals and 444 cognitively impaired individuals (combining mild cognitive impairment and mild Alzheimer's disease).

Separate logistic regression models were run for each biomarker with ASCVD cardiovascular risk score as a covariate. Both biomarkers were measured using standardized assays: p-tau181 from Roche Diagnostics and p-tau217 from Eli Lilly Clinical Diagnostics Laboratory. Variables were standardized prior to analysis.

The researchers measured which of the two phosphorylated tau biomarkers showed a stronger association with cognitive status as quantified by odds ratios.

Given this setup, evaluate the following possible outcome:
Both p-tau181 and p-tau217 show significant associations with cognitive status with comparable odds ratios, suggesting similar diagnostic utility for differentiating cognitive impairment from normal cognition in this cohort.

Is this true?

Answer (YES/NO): NO